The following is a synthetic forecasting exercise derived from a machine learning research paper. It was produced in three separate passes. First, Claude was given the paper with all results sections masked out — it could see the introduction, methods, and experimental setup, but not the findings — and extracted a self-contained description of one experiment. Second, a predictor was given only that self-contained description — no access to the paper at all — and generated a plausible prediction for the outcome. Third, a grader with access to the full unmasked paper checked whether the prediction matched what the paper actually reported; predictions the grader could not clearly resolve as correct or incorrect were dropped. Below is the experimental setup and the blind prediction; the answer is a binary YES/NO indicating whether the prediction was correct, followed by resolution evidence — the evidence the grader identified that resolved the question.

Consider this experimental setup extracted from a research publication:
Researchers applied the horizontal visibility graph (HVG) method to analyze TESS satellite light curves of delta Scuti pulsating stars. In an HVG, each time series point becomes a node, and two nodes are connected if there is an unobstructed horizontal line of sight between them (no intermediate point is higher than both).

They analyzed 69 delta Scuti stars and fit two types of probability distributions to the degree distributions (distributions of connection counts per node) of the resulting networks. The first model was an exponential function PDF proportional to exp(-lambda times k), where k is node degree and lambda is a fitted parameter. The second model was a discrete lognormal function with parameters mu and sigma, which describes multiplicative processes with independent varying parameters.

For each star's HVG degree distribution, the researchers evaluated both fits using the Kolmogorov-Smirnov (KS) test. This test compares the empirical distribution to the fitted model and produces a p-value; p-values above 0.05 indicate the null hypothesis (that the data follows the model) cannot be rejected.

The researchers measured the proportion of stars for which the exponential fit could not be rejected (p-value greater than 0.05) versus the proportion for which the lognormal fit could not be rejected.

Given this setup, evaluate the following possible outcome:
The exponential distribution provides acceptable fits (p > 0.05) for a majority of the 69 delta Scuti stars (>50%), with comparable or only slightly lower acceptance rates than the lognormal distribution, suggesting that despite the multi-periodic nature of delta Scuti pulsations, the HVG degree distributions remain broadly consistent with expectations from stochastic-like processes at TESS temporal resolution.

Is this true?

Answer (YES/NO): YES